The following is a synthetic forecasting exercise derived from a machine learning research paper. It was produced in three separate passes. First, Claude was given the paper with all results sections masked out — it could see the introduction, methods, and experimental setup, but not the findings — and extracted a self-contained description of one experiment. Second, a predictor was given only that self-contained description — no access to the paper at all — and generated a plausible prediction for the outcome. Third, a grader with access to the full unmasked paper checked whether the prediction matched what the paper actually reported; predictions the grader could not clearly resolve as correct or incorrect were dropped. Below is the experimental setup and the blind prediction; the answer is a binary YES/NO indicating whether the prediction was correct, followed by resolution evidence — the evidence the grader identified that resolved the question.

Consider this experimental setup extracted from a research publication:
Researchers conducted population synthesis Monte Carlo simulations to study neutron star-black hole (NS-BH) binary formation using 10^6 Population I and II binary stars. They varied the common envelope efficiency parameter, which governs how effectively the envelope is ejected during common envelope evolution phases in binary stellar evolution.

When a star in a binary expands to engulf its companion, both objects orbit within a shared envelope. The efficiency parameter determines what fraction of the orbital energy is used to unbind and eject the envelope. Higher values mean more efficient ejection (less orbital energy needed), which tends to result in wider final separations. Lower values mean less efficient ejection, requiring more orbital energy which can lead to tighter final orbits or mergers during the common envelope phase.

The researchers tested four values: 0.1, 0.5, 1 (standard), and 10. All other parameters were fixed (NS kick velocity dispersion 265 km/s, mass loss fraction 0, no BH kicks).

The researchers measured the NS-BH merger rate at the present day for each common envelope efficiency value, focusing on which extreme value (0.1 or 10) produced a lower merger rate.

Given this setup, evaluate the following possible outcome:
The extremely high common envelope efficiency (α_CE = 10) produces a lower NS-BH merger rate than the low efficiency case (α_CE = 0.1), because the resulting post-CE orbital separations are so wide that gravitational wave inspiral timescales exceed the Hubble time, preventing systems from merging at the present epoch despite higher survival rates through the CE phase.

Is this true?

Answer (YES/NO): YES